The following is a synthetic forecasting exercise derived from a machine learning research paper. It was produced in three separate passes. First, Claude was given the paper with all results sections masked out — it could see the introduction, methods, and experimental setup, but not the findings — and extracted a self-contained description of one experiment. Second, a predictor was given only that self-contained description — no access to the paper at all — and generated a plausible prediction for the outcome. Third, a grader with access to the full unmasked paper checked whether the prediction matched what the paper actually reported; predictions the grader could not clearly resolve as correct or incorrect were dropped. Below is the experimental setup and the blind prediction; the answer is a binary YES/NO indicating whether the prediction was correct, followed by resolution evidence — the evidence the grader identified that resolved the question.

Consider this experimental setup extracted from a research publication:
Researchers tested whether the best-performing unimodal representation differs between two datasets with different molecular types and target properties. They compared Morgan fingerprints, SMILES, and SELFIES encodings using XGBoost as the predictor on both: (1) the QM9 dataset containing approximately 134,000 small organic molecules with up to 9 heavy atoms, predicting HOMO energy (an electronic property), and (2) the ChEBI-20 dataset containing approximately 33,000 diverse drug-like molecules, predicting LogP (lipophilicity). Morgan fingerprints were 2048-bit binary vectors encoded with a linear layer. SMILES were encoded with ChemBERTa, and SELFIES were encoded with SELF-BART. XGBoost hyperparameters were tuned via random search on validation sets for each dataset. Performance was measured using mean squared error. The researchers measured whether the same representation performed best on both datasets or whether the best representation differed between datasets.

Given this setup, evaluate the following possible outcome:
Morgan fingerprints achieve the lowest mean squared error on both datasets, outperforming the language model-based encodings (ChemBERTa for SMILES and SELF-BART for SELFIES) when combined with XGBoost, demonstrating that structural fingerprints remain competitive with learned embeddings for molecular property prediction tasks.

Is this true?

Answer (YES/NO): NO